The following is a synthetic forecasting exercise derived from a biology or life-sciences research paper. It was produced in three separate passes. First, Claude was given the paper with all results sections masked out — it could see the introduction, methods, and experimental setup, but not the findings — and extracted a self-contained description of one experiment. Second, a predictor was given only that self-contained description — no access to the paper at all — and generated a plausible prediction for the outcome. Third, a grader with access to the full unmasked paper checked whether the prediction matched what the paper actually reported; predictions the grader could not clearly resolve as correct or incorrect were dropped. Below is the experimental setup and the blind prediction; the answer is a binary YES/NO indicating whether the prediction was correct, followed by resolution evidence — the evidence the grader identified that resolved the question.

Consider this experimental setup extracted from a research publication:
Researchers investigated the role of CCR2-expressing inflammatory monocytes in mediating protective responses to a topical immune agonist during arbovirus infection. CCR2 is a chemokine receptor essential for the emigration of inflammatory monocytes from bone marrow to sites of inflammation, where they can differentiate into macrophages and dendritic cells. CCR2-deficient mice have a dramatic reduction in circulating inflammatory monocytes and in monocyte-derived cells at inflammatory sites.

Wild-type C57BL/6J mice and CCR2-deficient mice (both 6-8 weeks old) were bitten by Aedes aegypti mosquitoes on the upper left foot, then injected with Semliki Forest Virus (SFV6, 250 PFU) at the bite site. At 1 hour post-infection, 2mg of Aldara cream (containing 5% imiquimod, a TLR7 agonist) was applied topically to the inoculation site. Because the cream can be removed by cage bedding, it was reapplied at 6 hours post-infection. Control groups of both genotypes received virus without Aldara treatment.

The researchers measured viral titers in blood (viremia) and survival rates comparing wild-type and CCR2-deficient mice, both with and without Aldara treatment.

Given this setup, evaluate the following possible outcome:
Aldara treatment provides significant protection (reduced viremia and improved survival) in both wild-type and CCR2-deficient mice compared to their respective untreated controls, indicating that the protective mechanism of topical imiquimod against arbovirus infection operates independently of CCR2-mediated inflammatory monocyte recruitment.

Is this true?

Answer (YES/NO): YES